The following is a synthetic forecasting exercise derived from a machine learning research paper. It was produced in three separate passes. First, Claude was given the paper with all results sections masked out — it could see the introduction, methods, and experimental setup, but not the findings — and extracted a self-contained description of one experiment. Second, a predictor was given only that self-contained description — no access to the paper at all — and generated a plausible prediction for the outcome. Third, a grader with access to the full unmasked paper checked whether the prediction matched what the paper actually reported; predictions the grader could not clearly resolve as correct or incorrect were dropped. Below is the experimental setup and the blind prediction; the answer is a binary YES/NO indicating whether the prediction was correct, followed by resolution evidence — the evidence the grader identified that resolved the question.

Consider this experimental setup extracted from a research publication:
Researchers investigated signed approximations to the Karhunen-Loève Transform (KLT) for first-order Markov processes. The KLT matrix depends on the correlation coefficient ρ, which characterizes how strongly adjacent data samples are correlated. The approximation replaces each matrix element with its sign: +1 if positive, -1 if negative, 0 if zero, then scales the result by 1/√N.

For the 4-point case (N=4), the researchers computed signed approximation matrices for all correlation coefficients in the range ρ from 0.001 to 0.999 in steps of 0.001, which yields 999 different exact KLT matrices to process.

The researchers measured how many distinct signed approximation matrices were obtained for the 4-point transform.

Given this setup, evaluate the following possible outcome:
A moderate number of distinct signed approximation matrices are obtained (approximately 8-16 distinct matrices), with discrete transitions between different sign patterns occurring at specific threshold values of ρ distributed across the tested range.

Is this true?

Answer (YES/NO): NO